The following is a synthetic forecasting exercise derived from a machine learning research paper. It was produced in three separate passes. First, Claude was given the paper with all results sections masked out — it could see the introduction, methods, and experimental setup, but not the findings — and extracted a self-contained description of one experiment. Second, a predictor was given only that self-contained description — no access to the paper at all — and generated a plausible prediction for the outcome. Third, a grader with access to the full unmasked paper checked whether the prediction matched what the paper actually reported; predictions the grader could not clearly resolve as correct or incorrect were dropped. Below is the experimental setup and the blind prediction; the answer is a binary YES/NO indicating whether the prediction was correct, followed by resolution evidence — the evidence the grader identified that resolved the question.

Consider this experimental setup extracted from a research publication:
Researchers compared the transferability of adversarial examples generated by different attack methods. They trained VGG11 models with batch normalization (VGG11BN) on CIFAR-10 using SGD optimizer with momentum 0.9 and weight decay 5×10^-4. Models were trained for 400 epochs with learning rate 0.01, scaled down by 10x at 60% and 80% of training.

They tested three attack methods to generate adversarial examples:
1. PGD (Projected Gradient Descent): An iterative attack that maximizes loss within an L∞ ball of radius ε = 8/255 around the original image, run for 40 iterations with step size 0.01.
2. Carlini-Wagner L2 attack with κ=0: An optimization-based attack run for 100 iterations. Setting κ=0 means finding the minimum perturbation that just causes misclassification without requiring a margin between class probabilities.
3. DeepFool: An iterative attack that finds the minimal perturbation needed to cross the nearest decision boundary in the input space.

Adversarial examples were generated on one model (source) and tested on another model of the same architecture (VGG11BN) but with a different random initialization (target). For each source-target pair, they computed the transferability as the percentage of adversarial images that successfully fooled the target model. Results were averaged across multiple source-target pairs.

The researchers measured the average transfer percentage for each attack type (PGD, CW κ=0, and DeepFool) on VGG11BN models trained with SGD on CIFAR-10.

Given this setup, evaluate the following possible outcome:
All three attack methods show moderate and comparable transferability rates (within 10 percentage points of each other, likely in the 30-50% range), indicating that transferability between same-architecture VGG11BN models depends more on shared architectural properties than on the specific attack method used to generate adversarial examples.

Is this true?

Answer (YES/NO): NO